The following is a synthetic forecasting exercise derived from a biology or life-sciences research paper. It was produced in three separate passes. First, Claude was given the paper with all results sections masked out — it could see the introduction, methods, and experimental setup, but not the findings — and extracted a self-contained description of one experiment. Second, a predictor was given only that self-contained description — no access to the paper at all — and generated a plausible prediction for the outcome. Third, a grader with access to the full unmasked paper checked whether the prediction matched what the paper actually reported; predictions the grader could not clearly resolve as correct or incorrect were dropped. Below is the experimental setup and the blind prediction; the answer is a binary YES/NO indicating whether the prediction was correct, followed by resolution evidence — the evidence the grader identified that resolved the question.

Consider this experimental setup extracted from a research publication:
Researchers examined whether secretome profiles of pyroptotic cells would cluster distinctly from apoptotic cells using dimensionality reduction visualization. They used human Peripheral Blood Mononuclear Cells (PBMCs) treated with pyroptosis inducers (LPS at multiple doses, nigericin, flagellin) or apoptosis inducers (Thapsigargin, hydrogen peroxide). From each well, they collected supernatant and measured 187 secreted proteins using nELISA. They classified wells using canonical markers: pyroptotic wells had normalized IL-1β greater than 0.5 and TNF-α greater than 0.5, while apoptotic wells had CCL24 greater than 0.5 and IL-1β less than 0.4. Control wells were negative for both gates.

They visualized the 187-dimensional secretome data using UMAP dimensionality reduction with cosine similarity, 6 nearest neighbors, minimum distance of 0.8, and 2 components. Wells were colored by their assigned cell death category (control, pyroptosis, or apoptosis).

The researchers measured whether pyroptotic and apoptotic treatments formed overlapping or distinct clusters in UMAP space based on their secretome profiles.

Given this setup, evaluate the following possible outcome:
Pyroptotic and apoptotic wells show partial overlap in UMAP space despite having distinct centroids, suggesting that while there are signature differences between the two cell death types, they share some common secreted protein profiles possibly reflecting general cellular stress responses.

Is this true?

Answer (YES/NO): NO